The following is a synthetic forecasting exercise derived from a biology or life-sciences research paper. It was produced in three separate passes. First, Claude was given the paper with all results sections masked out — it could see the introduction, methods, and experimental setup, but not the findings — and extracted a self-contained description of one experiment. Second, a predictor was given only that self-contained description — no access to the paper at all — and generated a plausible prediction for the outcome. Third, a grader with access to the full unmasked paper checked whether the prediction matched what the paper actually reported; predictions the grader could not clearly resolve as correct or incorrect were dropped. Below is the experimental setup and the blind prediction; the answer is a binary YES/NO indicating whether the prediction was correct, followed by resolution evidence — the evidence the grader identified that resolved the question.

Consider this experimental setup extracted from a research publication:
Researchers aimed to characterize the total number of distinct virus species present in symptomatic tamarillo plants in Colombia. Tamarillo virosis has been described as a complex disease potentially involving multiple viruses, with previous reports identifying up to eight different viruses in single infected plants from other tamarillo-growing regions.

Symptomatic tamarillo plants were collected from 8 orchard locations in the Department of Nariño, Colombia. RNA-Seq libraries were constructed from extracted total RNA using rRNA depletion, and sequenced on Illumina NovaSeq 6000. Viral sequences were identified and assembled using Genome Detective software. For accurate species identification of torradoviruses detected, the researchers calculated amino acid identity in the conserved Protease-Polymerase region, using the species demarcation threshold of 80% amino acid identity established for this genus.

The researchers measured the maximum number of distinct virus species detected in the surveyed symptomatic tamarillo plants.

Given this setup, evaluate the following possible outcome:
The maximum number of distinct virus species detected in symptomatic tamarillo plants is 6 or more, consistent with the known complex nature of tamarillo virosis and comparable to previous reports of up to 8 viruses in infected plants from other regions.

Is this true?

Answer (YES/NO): NO